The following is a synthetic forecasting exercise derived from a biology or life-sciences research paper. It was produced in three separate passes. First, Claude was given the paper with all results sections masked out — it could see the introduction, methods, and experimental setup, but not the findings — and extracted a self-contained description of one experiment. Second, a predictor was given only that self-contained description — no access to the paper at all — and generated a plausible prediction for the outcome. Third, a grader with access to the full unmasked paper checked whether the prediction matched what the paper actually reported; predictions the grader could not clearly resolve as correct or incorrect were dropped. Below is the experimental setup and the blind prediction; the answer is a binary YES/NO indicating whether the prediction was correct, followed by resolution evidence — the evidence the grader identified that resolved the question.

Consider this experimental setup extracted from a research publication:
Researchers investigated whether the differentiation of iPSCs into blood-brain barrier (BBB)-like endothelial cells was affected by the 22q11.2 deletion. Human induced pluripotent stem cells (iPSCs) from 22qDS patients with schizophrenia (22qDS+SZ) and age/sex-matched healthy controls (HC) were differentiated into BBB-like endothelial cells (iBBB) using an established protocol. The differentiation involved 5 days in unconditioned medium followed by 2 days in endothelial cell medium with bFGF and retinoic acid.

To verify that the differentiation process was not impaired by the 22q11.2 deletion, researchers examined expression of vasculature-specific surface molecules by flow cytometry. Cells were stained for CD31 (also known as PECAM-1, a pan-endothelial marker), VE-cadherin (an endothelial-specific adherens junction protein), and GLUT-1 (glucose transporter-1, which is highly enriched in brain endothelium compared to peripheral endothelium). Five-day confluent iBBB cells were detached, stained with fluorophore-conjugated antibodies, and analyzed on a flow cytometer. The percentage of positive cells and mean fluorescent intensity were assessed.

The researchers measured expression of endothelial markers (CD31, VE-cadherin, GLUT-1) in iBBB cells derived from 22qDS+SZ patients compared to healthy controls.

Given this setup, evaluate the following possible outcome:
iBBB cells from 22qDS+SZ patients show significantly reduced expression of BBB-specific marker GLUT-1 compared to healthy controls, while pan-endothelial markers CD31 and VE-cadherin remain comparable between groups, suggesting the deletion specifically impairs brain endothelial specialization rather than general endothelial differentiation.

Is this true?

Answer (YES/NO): NO